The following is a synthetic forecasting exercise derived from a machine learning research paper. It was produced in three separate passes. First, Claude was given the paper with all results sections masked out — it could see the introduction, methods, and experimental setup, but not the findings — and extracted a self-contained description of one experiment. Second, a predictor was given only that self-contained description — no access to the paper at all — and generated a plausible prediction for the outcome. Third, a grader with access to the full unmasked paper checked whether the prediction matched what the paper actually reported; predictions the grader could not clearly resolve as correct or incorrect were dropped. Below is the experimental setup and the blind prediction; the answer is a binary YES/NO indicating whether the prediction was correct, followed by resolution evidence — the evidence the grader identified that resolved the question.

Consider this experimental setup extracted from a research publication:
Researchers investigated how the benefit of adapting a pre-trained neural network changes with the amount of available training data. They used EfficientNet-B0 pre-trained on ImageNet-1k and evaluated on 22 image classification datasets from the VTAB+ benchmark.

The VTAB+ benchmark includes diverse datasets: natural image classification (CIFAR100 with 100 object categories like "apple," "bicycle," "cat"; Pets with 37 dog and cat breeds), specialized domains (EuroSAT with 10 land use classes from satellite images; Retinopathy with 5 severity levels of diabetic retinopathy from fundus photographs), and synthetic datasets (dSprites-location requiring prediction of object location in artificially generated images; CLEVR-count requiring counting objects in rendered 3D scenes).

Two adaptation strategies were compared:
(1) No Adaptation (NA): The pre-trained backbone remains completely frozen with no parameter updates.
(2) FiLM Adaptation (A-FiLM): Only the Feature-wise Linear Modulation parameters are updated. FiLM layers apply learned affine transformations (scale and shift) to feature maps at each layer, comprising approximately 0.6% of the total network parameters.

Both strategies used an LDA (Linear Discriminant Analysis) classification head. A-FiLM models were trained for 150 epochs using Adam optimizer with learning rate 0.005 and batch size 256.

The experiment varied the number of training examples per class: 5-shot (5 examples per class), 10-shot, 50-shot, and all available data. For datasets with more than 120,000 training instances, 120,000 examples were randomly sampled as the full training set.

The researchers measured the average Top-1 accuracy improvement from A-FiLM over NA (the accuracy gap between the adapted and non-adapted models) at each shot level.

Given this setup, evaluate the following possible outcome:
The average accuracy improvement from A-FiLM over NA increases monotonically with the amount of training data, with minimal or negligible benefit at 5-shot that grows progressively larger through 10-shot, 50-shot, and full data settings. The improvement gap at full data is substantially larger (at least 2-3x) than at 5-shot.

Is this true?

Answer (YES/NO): NO